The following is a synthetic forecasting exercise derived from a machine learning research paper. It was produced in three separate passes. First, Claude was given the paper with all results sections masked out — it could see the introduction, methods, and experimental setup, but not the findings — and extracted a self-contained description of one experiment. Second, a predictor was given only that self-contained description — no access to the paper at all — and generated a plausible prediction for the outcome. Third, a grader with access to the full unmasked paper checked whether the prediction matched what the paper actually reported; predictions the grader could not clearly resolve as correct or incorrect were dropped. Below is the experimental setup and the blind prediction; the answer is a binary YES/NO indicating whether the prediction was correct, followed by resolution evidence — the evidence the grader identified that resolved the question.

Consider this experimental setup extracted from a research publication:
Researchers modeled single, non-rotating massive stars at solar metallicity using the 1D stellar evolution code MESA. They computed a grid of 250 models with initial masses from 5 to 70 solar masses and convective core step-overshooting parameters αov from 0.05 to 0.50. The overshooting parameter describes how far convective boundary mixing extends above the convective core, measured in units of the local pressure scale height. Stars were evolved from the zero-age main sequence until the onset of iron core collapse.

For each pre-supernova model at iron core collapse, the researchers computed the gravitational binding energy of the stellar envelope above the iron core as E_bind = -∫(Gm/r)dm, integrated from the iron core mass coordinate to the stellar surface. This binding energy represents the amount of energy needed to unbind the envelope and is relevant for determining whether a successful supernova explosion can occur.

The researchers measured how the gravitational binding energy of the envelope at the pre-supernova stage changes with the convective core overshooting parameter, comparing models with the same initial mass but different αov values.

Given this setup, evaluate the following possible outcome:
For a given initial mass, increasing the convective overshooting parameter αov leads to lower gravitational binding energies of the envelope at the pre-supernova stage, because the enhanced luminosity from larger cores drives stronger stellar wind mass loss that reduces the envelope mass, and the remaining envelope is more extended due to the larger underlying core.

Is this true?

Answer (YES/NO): NO